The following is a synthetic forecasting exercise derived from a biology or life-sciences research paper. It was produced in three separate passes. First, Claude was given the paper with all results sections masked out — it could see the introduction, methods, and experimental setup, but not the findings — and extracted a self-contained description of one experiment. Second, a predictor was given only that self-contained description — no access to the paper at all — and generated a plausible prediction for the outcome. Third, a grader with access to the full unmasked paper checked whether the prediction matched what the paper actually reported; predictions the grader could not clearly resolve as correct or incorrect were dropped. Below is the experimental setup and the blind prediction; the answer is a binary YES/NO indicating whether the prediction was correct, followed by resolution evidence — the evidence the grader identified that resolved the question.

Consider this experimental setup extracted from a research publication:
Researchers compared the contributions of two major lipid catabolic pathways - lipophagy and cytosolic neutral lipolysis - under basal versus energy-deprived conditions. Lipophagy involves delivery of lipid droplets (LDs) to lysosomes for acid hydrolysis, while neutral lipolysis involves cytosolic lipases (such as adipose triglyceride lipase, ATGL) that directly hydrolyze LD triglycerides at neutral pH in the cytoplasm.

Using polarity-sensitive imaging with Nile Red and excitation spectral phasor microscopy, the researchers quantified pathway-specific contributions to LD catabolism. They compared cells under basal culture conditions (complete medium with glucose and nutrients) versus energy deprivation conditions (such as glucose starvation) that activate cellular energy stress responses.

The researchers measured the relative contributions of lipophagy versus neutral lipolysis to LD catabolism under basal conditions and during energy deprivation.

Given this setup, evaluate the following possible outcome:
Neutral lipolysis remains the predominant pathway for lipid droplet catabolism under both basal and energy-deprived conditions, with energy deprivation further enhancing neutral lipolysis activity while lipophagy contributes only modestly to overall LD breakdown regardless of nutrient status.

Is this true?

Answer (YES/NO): NO